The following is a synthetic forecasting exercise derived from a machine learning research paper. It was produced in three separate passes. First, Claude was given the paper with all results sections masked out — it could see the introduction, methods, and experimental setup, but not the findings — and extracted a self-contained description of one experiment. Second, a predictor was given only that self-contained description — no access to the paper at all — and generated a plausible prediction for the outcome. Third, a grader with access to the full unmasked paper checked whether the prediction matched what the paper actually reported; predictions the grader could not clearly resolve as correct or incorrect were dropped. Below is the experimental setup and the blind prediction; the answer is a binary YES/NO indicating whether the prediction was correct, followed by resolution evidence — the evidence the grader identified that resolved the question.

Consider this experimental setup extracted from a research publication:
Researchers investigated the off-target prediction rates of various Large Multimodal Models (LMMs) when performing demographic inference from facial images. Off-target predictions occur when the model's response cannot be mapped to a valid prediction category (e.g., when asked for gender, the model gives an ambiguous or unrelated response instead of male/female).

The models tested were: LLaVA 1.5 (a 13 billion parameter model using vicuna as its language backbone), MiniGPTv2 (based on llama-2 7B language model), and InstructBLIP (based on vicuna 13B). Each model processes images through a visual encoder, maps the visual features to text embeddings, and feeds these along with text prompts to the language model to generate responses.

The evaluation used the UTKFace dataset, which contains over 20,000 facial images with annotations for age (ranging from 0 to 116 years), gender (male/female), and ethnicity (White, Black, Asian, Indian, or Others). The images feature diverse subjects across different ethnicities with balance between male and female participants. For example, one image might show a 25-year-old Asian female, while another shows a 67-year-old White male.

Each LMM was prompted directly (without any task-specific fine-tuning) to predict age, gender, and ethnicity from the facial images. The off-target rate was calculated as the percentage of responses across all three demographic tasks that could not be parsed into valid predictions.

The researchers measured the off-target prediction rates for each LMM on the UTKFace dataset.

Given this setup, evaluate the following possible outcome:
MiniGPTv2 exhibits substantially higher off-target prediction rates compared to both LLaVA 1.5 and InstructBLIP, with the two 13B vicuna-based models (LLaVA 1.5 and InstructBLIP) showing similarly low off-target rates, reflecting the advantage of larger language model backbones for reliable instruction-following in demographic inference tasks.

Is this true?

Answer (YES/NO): NO